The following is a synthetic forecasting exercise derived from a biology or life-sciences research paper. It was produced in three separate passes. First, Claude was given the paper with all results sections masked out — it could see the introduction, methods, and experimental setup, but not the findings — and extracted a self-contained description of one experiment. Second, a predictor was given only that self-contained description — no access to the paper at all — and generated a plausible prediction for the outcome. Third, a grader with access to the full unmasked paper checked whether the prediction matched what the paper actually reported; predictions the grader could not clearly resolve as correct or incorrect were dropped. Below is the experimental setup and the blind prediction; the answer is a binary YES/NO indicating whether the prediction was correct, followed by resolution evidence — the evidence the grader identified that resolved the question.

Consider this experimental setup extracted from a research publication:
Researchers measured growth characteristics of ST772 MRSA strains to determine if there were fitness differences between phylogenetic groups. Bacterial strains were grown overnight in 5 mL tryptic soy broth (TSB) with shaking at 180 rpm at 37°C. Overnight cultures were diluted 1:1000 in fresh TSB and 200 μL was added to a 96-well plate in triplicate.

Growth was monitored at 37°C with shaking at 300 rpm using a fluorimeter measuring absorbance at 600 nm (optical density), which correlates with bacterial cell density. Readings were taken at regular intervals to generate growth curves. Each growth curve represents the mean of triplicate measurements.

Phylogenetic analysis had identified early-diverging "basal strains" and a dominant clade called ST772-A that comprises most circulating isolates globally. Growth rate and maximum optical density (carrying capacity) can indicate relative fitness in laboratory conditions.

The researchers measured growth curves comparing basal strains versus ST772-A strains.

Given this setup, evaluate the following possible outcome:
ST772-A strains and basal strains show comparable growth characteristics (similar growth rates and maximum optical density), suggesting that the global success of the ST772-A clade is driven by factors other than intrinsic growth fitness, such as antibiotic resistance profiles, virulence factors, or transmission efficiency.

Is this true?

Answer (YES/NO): YES